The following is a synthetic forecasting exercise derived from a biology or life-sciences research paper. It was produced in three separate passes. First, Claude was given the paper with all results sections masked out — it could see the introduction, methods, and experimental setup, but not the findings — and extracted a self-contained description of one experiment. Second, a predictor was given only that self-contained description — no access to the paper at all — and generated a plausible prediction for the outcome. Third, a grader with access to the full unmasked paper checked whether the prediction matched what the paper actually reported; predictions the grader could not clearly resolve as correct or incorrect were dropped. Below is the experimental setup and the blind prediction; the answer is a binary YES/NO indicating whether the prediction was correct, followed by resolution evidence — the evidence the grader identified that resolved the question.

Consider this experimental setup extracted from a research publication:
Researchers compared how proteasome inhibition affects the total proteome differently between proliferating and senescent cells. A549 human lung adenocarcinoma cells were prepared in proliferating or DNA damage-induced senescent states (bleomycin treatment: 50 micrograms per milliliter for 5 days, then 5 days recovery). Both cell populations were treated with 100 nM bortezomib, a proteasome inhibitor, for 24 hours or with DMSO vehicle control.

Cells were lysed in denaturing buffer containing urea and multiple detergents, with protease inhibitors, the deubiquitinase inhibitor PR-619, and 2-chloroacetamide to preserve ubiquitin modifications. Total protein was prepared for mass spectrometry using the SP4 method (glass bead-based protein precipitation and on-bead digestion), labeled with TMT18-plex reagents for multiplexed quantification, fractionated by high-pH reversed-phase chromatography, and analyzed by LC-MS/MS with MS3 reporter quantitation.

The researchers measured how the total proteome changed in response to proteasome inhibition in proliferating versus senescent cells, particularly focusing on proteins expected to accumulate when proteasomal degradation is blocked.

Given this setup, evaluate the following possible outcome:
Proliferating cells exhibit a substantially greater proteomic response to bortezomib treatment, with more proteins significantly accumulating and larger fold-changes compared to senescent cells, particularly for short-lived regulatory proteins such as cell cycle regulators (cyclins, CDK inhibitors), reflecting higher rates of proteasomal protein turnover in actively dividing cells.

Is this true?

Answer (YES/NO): NO